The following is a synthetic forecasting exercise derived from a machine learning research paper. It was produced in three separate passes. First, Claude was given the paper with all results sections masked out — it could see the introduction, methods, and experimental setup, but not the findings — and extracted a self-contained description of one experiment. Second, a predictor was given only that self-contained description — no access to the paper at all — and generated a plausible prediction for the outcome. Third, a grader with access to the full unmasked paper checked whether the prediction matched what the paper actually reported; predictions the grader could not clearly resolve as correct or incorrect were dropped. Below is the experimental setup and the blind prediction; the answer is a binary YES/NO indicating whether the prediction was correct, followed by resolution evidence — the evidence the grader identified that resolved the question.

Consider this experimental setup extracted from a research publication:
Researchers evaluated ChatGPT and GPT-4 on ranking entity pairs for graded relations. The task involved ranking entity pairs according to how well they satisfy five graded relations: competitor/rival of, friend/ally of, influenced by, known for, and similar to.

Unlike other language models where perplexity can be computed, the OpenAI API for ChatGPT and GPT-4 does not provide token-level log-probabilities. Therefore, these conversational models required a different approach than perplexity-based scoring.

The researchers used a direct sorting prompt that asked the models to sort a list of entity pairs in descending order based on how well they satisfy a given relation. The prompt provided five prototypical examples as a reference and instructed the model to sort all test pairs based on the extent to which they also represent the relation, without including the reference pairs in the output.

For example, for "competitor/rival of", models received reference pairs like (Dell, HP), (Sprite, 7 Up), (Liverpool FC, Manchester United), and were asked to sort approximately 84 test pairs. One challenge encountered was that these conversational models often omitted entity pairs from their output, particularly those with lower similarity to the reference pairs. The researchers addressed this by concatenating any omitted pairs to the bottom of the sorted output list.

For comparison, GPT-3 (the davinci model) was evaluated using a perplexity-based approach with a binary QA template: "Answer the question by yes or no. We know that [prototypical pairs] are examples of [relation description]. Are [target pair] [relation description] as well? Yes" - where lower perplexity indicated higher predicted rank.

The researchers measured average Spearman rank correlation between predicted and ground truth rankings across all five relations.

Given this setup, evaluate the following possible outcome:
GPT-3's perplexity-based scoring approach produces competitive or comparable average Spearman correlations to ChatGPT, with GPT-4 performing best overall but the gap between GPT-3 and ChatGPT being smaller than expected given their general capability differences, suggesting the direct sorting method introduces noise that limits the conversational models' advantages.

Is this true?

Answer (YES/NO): NO